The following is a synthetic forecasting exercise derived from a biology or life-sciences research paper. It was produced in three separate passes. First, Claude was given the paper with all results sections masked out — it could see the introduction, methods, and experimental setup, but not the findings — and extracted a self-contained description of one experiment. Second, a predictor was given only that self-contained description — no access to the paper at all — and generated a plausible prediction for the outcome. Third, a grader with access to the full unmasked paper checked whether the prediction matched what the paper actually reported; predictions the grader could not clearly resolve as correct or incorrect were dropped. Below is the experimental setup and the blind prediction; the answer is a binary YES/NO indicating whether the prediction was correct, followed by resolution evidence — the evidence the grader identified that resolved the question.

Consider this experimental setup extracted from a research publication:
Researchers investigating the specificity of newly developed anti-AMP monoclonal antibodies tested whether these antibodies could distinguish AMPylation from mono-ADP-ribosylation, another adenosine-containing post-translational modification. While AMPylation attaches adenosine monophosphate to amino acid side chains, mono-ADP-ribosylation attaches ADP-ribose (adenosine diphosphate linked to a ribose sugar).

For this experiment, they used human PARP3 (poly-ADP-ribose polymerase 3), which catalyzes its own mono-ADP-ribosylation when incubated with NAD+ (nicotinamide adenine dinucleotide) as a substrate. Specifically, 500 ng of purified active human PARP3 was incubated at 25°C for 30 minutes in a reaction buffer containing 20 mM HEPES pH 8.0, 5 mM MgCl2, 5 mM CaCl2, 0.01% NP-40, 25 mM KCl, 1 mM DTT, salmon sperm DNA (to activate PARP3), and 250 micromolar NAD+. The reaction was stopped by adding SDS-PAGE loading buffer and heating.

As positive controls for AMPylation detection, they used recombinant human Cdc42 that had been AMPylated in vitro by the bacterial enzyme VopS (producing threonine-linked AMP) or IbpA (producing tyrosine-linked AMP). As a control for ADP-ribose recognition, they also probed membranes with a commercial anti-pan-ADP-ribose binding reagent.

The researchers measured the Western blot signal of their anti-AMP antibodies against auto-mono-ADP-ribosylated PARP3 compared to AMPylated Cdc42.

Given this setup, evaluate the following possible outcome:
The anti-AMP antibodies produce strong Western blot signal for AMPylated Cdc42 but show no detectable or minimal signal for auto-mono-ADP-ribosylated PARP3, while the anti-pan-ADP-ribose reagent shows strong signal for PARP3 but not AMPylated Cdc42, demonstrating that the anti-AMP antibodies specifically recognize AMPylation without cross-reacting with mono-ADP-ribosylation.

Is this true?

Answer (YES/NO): NO